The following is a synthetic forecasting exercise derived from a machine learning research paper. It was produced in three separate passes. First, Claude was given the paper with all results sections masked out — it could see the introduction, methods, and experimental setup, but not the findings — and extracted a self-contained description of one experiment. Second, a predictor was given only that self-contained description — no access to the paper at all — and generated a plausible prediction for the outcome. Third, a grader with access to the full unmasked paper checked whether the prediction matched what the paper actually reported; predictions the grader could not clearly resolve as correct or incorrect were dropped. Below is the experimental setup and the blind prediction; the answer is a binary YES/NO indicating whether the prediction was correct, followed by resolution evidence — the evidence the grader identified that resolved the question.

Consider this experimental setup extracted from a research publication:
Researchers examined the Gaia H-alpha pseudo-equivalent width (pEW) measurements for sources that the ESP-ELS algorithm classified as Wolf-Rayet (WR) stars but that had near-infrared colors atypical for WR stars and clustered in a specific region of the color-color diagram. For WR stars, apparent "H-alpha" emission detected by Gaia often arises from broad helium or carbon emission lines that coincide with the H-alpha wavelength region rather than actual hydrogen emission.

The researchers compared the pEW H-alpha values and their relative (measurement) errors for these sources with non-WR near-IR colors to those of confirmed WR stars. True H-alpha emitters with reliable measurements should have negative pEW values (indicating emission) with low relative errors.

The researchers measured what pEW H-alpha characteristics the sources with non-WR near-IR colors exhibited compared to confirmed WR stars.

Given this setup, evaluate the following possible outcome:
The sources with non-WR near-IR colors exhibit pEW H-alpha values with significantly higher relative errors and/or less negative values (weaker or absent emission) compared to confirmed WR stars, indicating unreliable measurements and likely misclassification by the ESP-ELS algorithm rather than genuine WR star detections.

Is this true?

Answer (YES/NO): YES